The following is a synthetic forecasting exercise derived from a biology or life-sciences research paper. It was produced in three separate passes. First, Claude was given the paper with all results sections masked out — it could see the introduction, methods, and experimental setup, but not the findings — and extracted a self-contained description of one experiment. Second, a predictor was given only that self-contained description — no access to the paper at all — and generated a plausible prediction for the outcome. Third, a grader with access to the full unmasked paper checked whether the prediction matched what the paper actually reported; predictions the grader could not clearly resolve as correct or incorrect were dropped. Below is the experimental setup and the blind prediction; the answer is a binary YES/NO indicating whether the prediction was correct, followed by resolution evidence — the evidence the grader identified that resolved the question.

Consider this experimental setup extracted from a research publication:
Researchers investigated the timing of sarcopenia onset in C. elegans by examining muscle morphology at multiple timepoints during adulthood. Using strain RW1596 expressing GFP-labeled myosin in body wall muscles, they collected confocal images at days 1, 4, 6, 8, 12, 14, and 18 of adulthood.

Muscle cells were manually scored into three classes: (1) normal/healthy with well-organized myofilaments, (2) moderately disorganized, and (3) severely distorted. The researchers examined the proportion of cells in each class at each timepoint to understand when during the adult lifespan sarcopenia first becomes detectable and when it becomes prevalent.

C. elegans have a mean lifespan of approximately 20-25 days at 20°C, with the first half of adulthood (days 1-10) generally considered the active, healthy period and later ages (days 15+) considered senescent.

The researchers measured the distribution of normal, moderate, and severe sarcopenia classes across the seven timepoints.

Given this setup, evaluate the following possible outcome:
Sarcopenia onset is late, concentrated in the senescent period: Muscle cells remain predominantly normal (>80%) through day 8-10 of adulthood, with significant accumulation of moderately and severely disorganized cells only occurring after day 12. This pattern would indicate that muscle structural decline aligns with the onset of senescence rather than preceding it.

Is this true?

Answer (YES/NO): NO